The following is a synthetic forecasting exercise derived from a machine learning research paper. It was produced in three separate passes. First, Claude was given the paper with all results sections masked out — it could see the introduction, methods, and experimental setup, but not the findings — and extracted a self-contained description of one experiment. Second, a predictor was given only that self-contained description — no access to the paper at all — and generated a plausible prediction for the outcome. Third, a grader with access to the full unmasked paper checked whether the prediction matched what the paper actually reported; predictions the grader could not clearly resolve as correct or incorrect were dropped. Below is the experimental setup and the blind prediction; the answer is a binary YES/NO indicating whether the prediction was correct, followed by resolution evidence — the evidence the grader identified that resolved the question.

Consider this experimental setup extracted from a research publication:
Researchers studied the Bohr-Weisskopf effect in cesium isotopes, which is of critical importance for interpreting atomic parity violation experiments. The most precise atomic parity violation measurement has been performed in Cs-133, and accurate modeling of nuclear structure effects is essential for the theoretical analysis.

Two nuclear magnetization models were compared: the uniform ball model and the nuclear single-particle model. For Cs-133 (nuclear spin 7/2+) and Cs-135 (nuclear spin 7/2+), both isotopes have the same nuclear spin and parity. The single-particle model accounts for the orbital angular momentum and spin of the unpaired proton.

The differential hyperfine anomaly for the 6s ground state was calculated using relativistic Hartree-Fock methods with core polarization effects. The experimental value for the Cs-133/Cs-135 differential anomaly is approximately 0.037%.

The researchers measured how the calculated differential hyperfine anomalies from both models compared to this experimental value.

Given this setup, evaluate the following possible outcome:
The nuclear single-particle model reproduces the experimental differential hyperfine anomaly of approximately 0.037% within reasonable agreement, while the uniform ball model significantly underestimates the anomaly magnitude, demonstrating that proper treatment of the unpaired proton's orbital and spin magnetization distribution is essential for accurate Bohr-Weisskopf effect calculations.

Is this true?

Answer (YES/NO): YES